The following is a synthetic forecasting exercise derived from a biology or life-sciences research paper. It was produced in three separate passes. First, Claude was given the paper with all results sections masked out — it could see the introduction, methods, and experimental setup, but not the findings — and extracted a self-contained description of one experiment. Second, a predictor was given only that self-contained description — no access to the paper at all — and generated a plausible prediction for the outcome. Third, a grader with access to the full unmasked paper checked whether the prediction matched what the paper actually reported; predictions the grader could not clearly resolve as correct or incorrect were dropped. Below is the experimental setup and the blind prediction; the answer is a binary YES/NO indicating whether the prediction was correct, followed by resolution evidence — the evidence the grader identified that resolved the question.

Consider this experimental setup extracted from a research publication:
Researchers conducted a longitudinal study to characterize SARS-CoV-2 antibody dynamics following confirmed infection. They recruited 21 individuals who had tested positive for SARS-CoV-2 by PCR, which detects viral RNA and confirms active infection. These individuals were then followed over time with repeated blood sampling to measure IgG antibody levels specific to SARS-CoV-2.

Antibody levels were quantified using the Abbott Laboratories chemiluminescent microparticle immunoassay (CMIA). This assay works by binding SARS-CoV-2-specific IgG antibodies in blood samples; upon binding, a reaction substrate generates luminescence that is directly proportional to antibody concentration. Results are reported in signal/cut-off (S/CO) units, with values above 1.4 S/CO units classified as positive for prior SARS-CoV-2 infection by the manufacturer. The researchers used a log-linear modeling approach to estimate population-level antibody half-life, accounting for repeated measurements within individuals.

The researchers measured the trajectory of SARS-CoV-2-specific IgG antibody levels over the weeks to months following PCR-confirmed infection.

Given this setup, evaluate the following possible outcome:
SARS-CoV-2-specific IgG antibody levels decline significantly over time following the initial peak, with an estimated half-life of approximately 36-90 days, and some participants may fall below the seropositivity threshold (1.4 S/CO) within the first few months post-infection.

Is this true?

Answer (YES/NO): YES